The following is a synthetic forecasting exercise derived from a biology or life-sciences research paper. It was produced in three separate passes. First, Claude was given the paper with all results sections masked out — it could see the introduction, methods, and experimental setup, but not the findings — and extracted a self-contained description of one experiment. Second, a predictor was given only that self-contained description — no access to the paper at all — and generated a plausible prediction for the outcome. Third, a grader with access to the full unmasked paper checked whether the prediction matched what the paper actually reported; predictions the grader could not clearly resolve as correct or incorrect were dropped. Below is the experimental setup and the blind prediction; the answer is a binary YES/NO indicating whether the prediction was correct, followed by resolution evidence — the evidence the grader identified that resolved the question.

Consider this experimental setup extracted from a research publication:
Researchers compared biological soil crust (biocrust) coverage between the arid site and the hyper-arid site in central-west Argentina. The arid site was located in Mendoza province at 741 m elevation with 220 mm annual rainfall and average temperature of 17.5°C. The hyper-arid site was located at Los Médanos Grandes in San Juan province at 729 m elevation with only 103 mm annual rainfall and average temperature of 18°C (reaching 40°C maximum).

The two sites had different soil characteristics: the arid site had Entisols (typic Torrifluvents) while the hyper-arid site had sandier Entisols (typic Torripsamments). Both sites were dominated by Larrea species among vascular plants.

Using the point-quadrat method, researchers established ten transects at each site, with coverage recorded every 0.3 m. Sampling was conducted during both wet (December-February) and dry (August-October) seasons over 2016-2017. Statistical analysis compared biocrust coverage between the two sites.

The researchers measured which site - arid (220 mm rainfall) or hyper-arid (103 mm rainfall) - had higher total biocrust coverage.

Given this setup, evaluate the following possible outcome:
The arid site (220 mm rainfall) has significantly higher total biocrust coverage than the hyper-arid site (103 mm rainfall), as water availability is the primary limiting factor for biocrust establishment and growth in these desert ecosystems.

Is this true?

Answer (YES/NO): YES